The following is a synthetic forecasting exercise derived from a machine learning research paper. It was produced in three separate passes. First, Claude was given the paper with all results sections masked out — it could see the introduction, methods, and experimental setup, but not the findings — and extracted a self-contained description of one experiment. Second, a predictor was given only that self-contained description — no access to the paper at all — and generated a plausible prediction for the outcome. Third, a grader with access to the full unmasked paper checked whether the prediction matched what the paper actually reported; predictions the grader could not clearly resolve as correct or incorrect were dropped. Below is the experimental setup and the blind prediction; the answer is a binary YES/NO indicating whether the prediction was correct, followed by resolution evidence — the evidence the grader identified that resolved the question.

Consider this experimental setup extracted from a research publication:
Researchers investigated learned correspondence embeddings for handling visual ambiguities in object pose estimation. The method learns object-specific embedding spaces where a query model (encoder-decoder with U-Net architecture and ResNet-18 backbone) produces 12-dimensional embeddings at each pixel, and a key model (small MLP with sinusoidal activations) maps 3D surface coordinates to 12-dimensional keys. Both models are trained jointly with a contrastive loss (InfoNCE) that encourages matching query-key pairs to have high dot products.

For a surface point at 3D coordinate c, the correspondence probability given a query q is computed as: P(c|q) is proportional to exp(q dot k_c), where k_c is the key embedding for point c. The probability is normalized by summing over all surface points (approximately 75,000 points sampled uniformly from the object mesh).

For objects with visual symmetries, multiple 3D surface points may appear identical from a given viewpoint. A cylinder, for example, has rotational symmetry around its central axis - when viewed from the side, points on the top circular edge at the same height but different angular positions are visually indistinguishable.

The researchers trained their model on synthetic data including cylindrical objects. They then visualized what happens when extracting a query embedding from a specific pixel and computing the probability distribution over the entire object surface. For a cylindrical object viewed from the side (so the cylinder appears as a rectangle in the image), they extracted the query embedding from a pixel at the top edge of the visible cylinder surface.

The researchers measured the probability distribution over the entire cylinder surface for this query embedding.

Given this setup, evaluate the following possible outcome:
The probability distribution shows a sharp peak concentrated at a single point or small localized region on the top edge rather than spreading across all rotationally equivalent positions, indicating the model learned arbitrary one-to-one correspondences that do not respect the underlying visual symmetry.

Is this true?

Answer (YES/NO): NO